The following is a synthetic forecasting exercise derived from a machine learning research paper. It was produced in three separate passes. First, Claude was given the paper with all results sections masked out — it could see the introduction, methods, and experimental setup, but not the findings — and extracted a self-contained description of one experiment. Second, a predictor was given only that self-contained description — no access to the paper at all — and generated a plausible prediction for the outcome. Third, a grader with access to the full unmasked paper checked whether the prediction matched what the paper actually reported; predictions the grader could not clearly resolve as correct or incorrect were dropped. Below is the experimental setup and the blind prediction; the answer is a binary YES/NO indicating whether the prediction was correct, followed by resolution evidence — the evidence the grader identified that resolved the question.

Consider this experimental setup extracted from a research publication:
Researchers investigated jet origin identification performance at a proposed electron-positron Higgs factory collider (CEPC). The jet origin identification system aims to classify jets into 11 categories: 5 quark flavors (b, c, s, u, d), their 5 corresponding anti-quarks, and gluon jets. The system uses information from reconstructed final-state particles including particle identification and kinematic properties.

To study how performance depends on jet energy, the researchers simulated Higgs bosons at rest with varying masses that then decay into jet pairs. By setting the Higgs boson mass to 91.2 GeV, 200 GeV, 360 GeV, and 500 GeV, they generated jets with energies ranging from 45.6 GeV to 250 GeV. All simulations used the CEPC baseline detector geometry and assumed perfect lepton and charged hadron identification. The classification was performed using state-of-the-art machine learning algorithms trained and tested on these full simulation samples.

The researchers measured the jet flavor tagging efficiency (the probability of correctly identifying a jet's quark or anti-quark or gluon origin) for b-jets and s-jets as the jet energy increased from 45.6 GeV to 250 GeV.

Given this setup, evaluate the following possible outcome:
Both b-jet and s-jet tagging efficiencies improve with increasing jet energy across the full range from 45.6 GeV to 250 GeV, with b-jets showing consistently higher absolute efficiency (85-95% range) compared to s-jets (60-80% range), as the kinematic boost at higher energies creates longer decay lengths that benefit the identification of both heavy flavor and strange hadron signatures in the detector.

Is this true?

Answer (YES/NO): NO